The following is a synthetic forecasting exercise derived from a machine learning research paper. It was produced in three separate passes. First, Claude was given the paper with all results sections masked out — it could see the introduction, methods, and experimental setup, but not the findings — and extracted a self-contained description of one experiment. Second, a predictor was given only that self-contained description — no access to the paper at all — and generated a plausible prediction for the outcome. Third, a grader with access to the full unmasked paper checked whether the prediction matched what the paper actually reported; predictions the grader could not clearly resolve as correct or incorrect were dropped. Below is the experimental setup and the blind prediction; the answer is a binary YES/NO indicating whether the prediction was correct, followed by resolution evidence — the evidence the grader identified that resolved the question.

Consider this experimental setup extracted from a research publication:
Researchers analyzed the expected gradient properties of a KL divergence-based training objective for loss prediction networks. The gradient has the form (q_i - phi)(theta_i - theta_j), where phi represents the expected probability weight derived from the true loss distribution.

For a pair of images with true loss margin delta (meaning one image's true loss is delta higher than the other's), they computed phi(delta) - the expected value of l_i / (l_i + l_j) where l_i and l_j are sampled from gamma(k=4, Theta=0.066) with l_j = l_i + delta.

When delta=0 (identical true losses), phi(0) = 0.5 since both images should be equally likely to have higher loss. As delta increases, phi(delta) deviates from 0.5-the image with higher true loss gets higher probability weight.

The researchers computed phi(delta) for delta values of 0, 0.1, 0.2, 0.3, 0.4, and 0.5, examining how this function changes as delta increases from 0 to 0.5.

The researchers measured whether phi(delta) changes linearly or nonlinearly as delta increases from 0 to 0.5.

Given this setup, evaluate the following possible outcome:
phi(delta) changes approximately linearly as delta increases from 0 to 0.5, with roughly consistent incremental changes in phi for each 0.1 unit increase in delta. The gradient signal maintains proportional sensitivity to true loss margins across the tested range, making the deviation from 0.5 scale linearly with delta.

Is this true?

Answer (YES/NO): NO